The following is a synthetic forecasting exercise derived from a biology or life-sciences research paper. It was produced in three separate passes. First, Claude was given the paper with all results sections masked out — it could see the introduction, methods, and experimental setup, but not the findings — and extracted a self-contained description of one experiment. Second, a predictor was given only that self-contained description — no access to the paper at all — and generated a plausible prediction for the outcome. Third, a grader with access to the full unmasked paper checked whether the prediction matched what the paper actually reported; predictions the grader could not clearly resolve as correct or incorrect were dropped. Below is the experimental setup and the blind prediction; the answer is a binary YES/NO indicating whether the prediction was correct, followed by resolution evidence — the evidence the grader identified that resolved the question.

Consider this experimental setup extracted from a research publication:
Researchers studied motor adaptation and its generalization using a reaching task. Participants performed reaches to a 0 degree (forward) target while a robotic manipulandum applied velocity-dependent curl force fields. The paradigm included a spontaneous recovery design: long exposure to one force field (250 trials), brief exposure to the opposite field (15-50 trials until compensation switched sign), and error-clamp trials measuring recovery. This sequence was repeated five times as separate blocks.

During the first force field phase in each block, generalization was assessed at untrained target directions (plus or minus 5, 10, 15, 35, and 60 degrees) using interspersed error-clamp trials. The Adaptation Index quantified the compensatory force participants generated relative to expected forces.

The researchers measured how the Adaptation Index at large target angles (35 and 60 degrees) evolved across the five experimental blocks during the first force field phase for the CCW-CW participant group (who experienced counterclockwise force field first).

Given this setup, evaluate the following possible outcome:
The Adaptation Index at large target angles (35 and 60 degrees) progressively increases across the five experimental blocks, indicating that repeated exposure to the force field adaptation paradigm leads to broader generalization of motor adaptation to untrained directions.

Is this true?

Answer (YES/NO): NO